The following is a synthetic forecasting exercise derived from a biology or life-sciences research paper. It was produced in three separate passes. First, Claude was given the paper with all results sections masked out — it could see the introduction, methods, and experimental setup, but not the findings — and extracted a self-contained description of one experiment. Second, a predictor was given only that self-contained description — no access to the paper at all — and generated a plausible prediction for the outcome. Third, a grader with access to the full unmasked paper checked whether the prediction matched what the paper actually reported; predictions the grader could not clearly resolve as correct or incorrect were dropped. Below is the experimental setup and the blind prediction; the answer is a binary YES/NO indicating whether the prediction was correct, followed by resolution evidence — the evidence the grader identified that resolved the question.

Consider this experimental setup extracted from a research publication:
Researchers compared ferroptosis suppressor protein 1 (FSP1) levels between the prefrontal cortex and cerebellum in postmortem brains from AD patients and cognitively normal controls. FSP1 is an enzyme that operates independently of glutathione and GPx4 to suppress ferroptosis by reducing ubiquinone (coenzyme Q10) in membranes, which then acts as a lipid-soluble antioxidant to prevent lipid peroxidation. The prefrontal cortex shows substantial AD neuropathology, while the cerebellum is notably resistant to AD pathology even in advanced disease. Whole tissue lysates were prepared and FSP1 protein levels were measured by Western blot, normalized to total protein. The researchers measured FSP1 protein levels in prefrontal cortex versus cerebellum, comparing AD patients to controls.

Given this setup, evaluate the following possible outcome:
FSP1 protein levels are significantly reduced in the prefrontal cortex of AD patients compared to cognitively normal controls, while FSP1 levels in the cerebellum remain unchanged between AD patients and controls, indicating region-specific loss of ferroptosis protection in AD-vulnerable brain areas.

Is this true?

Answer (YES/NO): NO